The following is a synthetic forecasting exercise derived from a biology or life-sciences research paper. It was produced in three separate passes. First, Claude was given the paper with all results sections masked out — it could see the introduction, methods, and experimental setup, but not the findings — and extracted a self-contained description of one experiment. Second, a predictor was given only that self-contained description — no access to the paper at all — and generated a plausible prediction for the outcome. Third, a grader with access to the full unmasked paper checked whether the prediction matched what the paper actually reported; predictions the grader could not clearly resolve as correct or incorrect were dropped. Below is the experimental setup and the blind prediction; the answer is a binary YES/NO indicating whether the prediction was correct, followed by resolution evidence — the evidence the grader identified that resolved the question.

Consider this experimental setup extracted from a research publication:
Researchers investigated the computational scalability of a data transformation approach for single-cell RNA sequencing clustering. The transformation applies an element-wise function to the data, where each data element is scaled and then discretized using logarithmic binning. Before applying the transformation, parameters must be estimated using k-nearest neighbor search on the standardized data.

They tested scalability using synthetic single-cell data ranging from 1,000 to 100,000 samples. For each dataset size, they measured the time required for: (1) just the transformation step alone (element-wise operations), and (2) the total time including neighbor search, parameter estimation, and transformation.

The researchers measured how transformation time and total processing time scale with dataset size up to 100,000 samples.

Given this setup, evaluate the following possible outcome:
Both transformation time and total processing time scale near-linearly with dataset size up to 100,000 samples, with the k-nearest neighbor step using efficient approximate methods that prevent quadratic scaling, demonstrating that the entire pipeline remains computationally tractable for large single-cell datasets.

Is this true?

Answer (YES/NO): NO